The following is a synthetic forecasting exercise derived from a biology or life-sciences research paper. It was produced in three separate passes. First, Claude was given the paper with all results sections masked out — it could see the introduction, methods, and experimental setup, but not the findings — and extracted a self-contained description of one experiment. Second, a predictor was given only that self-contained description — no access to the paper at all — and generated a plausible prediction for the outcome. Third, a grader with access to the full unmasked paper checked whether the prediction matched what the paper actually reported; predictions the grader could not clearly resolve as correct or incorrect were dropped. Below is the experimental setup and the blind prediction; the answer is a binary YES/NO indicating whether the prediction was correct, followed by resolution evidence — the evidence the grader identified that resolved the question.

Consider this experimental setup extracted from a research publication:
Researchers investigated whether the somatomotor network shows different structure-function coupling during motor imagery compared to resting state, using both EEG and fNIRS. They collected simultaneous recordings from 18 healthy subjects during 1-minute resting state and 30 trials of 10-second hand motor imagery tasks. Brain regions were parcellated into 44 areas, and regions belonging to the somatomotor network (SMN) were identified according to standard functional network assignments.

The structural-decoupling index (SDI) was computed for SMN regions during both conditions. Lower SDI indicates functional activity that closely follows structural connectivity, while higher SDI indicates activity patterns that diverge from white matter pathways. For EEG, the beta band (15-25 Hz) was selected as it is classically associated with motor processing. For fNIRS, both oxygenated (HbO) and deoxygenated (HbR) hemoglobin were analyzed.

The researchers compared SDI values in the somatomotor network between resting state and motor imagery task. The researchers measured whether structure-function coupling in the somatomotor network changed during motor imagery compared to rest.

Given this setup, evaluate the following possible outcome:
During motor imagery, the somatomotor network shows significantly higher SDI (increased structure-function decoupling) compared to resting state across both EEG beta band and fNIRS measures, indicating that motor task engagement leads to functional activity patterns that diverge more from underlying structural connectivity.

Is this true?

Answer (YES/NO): NO